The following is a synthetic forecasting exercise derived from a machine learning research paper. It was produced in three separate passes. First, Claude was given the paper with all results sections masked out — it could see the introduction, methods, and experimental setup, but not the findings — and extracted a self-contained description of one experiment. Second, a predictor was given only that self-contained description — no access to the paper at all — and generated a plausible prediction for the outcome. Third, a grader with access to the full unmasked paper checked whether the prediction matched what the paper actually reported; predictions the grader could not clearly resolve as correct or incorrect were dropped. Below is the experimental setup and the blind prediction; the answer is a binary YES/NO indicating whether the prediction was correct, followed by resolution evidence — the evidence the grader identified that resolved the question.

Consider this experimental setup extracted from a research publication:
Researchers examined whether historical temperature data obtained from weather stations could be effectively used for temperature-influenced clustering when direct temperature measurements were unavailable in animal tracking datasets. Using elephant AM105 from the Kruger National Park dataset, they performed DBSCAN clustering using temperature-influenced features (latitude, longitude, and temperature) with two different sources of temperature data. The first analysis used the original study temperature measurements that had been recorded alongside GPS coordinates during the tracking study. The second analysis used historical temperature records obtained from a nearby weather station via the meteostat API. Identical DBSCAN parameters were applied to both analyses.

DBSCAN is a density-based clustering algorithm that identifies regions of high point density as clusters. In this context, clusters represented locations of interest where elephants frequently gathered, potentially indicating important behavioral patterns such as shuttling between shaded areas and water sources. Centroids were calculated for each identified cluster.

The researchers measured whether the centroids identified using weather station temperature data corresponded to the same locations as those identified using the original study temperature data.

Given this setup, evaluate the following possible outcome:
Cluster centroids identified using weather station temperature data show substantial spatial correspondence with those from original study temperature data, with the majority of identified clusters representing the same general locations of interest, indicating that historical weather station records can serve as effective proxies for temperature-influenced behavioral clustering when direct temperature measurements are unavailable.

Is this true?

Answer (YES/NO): NO